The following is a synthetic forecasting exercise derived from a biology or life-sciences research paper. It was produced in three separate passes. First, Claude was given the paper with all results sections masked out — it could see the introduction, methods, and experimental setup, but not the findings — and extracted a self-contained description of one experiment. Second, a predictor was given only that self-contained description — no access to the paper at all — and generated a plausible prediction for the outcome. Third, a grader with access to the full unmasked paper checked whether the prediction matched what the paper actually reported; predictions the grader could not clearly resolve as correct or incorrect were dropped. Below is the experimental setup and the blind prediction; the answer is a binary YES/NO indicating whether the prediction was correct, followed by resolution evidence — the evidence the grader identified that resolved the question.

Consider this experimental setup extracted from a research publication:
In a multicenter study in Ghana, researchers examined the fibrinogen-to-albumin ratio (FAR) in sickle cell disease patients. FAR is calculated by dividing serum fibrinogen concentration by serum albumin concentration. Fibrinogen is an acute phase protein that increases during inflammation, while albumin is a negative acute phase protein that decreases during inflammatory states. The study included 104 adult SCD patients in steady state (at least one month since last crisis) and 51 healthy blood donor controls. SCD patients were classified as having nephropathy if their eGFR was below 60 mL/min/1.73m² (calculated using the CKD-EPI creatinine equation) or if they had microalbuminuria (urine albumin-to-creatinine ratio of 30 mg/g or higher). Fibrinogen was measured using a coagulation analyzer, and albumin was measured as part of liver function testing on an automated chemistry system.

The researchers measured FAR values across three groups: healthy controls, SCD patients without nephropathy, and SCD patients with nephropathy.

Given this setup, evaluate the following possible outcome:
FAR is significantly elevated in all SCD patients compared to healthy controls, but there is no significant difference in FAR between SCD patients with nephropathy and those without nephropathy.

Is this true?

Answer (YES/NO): NO